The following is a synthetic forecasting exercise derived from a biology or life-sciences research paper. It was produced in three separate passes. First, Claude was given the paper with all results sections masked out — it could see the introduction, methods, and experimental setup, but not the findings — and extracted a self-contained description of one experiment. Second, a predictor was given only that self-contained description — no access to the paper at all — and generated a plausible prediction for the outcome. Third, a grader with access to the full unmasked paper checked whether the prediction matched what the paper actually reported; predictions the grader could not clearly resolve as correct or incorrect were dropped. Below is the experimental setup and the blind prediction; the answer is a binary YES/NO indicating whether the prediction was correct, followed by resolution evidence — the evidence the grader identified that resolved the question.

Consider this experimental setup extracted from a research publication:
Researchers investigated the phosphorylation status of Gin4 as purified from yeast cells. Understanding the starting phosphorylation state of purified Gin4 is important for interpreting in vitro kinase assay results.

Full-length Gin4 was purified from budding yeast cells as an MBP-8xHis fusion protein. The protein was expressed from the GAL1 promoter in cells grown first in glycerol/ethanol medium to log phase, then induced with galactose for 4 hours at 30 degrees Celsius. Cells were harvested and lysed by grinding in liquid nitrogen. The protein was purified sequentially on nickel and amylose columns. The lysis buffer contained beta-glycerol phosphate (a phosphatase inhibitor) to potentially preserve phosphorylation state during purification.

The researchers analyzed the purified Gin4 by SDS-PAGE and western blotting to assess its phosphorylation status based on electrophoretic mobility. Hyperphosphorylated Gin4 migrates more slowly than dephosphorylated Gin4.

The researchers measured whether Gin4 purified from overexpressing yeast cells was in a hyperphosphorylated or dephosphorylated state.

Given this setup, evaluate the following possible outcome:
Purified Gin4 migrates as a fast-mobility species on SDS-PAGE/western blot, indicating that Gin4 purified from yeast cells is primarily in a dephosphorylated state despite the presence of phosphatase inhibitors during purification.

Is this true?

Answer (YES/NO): YES